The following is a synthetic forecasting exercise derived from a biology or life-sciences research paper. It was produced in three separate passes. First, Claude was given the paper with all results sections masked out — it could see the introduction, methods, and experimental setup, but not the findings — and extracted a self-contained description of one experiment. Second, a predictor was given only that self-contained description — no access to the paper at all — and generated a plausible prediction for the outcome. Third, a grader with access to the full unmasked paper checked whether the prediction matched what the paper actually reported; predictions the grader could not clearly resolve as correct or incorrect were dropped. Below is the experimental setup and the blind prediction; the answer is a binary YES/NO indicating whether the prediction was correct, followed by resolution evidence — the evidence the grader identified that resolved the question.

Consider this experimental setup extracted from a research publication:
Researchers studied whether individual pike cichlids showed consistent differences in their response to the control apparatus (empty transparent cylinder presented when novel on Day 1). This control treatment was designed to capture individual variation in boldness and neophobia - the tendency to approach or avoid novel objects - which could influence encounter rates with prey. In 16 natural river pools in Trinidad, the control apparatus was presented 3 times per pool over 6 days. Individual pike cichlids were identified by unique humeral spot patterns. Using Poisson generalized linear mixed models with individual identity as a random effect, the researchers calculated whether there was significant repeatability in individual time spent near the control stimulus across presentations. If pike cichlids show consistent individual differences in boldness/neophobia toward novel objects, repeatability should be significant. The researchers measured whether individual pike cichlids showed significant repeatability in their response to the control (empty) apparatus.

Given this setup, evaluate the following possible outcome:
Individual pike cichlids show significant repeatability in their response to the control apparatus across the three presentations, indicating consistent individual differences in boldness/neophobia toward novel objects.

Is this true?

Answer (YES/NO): NO